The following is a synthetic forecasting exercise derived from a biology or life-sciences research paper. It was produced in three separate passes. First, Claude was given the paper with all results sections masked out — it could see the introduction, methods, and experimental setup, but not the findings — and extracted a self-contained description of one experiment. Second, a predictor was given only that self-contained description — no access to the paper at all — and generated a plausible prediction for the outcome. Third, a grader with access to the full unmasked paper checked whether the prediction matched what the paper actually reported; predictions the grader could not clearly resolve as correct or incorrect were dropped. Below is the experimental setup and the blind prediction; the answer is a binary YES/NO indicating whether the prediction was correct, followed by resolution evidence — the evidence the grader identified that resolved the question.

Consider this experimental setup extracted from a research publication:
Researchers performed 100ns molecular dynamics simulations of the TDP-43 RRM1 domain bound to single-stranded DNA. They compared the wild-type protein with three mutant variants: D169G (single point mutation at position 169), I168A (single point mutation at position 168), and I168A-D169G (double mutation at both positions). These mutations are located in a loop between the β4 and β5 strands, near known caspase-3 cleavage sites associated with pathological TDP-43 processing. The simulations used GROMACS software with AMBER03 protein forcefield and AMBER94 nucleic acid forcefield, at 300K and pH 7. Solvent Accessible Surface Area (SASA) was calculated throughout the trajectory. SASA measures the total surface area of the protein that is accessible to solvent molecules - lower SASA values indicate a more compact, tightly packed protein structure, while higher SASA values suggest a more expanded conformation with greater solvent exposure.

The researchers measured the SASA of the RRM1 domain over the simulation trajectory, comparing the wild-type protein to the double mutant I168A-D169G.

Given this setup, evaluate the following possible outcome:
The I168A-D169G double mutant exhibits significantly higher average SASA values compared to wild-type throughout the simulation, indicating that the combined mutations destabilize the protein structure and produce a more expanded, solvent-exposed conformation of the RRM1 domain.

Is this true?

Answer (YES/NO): NO